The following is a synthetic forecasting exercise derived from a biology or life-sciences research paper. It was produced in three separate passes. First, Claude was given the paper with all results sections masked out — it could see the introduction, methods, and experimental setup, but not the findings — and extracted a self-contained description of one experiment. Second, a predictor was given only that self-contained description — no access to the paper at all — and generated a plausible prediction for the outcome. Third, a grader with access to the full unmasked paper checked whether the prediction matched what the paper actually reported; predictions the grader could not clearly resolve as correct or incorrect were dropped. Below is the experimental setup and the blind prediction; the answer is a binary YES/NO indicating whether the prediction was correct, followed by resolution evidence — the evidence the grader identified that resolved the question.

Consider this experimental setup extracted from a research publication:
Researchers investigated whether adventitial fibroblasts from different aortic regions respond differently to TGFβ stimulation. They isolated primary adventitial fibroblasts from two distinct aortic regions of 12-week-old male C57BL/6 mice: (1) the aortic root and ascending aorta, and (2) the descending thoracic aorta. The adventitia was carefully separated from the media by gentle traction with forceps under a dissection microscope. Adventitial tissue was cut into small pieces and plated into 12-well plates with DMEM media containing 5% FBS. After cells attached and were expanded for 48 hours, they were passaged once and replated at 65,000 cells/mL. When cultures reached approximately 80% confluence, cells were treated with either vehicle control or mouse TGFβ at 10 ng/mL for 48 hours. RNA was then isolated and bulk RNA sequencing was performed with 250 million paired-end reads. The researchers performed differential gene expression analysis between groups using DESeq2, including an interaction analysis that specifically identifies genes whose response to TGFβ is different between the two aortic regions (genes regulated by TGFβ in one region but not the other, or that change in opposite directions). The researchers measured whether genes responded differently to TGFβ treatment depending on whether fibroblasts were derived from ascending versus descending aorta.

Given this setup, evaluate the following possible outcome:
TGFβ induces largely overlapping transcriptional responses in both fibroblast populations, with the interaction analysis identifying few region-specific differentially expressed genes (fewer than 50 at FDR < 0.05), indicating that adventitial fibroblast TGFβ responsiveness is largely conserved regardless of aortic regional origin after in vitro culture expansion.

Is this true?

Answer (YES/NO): NO